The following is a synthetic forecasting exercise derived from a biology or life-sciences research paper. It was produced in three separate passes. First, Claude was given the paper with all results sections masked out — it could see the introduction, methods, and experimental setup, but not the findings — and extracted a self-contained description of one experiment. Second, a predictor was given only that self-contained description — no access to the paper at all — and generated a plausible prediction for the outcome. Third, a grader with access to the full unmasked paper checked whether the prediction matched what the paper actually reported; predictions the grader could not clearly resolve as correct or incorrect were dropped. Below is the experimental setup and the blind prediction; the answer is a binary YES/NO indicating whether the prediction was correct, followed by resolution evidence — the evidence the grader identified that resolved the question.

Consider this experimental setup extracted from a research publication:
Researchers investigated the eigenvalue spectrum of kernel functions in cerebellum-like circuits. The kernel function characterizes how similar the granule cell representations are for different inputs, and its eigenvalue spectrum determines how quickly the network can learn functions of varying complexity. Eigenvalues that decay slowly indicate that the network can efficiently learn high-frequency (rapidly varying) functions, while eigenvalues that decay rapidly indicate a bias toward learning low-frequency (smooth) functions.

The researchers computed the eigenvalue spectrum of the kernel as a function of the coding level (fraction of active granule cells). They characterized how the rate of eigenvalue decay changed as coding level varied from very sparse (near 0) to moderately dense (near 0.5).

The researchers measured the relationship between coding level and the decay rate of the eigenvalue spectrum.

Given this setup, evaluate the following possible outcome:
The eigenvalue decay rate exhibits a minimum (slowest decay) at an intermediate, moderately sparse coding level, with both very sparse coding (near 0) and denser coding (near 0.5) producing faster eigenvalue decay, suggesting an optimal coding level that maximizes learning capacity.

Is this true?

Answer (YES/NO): NO